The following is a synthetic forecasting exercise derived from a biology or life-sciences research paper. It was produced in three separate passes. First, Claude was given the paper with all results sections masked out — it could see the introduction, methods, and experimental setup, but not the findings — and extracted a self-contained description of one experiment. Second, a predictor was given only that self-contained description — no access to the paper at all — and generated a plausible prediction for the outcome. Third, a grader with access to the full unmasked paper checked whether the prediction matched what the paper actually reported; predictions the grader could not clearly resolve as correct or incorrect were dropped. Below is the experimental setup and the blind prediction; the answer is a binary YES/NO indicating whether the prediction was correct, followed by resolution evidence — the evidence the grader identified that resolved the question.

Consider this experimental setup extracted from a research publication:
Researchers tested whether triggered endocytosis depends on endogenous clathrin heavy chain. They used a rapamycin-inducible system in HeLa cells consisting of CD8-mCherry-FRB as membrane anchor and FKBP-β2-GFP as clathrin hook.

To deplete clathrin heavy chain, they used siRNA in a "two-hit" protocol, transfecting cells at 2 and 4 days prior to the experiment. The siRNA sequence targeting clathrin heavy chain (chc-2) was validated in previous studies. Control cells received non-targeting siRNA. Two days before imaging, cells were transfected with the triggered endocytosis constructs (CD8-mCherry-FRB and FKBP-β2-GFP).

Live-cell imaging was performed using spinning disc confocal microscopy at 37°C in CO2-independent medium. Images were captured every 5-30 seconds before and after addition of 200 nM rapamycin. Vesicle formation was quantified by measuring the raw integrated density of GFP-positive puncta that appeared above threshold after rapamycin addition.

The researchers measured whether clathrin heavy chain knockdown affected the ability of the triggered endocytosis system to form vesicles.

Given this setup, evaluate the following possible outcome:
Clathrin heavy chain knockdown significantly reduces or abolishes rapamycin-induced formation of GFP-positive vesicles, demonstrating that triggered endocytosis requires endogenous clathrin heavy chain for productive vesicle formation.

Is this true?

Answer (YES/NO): YES